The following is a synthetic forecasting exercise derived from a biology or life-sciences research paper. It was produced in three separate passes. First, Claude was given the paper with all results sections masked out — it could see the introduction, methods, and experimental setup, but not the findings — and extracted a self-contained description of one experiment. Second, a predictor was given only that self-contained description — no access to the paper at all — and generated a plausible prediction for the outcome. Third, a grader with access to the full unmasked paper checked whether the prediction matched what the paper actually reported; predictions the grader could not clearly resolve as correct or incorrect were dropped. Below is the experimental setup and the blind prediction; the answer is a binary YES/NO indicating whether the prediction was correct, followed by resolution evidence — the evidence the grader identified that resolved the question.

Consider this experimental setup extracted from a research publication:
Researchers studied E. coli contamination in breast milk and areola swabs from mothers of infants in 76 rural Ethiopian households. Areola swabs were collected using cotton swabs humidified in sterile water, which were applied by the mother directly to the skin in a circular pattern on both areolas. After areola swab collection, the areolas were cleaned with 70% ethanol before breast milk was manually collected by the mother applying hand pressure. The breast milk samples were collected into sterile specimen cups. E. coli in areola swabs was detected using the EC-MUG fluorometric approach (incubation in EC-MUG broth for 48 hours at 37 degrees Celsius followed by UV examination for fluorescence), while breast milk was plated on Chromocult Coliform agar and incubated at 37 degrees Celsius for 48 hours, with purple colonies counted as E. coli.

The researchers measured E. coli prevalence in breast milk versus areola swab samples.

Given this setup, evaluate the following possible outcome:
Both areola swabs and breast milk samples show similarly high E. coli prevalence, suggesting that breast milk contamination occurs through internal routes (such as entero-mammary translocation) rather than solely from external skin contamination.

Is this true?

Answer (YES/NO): NO